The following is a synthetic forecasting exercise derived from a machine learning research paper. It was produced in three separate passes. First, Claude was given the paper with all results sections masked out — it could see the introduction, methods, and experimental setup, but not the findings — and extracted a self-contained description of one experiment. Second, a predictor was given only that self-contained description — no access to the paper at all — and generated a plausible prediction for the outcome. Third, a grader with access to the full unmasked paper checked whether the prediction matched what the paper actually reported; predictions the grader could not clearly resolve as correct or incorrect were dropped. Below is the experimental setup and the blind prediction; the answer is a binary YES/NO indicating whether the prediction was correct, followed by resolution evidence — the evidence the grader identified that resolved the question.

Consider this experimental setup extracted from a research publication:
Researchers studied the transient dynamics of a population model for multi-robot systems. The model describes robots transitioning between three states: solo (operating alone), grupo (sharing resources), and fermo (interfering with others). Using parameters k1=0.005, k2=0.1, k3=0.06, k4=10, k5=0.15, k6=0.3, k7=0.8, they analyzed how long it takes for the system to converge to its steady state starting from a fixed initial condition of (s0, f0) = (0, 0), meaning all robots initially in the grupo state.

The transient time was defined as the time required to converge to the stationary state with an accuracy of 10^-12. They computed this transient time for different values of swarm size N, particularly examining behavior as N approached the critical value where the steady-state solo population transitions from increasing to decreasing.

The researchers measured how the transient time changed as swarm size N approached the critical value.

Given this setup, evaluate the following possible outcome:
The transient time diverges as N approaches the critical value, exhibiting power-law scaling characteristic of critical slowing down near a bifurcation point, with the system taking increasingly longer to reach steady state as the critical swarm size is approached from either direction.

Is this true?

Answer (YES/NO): NO